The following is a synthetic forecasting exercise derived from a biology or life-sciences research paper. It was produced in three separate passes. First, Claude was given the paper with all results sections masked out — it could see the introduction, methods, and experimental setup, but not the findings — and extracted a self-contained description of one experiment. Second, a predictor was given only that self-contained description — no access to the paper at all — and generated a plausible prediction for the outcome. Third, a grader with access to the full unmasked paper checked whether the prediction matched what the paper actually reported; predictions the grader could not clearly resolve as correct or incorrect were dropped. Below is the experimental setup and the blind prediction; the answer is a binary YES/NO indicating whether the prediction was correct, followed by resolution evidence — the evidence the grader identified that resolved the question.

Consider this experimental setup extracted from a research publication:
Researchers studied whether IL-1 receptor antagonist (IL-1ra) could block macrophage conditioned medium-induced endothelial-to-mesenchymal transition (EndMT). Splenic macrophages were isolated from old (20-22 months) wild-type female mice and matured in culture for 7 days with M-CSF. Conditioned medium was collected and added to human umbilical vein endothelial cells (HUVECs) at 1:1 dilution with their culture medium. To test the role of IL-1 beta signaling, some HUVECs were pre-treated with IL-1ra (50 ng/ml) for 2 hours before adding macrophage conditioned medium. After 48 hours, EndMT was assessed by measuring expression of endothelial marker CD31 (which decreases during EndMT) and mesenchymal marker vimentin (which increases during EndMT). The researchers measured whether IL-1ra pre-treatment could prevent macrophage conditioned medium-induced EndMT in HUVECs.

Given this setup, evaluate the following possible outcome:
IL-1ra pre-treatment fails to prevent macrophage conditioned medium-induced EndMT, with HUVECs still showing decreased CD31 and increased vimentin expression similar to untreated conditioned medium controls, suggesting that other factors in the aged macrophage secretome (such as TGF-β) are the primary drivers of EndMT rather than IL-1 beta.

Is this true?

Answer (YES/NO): NO